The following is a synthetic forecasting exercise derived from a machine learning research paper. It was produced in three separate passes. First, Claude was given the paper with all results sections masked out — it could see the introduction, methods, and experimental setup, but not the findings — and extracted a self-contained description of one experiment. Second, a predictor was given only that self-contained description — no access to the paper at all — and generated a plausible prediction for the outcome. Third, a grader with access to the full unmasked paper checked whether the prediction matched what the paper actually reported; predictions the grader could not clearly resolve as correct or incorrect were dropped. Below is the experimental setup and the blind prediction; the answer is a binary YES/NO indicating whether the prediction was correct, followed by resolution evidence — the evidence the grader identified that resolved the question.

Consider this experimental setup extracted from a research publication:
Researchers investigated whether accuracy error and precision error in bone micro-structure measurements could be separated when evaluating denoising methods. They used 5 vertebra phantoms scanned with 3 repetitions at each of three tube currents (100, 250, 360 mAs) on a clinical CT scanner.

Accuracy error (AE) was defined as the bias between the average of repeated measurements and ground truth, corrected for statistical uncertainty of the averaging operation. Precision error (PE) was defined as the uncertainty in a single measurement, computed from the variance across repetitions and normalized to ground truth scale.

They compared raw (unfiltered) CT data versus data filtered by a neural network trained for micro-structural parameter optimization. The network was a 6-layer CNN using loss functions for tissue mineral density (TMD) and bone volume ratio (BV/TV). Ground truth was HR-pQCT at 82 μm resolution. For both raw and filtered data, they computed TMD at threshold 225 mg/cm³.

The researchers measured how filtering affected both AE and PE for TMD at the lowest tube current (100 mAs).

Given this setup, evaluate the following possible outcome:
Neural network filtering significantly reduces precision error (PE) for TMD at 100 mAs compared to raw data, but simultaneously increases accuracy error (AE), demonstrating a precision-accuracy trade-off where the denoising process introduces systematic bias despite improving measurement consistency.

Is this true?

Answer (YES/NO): NO